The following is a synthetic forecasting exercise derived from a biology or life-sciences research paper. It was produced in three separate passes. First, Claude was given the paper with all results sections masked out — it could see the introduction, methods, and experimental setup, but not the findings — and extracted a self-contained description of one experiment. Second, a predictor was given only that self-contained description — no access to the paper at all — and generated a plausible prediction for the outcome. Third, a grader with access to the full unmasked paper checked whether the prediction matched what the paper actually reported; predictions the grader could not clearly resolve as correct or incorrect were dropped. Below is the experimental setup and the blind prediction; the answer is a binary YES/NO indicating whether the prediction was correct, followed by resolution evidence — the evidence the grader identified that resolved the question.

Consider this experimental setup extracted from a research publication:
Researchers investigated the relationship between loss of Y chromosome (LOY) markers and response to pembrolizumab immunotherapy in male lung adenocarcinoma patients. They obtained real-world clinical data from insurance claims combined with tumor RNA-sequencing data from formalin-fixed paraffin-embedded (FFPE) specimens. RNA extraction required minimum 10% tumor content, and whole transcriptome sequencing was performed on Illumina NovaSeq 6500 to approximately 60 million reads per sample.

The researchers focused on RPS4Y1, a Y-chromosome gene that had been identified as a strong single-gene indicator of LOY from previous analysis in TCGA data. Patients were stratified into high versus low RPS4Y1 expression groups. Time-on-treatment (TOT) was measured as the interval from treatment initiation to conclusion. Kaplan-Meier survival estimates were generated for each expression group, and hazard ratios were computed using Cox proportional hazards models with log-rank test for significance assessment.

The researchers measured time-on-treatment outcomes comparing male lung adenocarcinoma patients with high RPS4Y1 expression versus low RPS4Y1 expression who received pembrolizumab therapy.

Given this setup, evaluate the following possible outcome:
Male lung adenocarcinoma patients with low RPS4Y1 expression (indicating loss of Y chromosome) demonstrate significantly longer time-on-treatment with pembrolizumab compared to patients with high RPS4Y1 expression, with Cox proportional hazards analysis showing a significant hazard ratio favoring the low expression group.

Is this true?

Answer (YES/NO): YES